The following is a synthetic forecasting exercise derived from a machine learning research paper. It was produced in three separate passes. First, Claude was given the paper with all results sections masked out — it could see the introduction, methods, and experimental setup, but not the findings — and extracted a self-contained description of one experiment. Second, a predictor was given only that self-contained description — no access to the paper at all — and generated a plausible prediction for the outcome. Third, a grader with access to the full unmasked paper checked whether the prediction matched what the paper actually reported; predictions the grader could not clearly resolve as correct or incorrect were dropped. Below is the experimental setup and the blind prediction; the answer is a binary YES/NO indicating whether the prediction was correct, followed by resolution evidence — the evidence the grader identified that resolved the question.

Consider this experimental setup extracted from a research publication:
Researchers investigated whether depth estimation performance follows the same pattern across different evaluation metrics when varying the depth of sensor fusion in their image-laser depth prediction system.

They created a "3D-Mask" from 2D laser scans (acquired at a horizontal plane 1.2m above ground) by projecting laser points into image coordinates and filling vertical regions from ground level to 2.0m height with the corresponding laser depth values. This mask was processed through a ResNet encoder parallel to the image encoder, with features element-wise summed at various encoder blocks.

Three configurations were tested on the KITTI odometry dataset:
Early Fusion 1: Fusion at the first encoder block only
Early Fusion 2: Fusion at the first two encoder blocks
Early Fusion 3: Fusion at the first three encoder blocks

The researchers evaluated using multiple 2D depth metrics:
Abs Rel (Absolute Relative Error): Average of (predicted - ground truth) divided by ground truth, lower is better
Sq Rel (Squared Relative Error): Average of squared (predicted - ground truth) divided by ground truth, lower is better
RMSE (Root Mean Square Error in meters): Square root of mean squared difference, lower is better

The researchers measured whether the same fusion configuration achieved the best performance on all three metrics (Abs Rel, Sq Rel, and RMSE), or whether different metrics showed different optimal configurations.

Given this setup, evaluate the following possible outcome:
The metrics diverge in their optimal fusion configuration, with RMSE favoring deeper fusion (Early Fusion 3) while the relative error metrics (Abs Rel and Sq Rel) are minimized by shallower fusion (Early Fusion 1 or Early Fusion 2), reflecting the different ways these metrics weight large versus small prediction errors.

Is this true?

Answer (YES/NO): NO